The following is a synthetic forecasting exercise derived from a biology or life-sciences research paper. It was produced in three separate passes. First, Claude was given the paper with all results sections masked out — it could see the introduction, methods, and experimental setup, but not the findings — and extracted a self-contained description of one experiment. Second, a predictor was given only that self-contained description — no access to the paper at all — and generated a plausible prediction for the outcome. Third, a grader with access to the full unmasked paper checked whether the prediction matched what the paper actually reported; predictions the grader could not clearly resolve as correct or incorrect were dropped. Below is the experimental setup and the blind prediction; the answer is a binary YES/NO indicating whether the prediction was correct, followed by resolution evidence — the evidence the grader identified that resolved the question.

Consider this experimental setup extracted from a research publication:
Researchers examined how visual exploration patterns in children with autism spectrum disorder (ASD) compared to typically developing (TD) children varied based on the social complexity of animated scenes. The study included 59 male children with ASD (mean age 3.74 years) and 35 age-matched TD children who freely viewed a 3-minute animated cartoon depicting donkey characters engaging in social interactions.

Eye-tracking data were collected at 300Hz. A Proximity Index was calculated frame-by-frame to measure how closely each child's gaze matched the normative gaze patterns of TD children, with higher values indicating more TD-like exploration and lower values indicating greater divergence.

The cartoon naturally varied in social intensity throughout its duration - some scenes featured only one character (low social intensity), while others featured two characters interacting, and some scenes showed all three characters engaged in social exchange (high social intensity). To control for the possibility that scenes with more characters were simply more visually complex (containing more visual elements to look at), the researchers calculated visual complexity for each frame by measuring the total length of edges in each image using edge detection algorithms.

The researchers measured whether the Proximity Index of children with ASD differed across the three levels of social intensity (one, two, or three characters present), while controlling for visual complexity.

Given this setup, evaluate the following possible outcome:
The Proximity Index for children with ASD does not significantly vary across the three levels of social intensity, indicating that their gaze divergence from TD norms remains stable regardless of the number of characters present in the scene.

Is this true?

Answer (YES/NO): NO